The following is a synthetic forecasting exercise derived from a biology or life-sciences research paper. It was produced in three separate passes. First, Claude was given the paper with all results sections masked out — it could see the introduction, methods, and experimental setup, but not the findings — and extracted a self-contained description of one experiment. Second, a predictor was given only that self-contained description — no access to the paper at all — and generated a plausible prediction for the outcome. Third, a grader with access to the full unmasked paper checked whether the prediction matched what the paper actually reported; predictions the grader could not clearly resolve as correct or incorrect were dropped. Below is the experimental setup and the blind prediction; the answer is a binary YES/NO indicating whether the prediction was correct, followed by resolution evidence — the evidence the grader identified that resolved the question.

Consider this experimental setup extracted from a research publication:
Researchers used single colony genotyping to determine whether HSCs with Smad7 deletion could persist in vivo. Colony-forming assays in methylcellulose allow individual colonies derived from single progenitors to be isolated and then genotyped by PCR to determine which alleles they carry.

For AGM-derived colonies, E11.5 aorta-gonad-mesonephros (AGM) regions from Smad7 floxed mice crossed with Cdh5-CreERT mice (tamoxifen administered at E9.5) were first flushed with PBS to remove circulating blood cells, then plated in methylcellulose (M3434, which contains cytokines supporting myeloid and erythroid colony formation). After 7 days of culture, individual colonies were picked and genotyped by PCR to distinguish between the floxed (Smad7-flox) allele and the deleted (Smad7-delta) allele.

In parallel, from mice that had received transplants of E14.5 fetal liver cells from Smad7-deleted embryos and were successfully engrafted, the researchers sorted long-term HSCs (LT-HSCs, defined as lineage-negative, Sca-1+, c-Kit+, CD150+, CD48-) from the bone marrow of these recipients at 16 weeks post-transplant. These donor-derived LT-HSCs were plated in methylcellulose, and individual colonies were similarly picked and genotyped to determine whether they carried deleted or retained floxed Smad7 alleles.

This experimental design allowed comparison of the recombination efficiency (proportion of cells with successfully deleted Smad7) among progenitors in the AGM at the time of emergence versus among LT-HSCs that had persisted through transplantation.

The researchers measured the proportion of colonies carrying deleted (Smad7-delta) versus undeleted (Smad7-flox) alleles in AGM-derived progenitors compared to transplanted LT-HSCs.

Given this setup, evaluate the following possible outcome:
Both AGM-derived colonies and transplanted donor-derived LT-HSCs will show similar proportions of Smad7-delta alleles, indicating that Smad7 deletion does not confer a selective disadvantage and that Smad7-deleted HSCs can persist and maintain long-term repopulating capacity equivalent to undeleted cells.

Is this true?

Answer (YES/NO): NO